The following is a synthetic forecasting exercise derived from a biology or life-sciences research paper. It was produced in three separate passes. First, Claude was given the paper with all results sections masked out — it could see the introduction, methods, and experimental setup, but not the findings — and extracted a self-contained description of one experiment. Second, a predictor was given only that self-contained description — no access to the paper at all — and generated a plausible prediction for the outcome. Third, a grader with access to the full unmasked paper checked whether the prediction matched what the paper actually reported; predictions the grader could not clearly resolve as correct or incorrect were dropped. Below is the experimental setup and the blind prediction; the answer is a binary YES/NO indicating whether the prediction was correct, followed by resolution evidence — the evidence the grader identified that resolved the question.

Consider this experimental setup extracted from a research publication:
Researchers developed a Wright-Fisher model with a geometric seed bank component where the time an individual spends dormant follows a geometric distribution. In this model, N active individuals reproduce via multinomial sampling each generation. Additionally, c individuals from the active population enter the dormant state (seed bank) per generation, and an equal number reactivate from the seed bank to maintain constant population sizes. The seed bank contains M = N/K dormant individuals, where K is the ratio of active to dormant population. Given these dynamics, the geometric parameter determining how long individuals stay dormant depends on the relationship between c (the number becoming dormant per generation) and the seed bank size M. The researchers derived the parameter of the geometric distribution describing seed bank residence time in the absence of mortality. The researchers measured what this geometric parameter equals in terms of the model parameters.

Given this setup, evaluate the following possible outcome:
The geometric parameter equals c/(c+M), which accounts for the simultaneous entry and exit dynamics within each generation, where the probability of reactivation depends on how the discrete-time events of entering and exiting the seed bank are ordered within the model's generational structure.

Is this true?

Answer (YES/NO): NO